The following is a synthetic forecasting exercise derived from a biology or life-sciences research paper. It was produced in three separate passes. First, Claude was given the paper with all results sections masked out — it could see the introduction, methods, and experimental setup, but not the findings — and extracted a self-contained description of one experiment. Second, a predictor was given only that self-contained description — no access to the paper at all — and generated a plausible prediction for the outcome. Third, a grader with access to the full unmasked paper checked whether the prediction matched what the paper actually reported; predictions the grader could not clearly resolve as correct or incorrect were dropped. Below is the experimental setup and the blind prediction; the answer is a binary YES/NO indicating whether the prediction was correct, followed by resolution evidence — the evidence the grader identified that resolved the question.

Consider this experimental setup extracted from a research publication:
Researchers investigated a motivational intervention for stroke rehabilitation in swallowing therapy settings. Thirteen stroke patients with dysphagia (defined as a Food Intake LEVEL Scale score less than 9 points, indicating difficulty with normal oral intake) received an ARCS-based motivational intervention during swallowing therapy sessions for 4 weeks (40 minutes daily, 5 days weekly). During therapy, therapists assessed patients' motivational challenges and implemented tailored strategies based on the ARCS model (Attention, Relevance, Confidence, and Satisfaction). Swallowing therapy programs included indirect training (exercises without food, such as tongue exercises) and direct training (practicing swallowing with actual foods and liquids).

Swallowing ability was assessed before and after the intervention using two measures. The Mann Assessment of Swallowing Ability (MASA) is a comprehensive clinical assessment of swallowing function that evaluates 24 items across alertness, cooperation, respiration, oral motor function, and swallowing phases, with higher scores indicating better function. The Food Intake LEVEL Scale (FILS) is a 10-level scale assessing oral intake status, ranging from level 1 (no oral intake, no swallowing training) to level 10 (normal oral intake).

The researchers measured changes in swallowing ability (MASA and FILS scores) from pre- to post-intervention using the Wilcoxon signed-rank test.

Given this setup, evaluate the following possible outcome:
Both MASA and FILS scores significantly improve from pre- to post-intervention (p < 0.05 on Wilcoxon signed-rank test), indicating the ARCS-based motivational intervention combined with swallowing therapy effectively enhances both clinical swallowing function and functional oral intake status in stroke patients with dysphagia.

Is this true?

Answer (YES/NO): YES